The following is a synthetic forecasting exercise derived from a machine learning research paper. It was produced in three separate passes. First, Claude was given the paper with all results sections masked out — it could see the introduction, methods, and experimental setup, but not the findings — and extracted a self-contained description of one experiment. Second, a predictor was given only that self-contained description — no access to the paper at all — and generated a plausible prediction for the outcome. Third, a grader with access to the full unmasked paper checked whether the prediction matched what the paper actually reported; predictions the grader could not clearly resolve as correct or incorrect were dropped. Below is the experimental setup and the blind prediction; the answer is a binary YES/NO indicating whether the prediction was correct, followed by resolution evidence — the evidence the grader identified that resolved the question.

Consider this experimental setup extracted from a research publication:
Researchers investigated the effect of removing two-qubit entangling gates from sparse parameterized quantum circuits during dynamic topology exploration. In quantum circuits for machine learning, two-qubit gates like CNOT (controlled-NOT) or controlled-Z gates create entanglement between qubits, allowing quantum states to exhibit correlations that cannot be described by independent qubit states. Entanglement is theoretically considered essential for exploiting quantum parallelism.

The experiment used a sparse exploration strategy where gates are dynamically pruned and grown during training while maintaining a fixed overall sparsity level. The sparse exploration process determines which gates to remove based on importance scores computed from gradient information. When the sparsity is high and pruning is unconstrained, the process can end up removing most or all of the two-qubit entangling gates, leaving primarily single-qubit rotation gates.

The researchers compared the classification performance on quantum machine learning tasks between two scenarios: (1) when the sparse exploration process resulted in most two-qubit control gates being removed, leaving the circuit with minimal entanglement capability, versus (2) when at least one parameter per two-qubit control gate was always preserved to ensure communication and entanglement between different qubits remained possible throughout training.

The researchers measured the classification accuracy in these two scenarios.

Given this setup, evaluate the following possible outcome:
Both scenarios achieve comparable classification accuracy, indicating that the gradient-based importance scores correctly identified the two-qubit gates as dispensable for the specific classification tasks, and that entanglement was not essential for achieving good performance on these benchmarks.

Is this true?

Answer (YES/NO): NO